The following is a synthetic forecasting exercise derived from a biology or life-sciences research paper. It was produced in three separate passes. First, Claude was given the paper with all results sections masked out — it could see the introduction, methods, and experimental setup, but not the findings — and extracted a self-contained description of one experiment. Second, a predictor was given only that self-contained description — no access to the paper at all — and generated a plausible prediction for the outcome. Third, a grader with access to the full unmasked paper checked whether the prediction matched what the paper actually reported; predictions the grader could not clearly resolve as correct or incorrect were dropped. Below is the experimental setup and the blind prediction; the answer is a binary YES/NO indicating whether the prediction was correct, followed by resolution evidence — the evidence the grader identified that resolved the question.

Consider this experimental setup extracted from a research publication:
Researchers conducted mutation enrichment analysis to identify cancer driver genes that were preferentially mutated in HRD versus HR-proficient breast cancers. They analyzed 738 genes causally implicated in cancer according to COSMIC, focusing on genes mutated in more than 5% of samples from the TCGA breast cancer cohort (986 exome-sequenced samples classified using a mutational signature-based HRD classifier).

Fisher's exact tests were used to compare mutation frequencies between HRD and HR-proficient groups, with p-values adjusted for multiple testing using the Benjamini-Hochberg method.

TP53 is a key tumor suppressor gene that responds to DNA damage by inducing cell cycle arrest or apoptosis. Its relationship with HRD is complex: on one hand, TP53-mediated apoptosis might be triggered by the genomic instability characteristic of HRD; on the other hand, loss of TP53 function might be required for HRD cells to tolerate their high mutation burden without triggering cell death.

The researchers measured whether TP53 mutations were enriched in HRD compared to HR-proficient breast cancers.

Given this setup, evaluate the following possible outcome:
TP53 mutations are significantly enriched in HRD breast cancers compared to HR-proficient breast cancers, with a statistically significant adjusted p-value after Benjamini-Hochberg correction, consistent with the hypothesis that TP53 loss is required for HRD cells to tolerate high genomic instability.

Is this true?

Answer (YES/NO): YES